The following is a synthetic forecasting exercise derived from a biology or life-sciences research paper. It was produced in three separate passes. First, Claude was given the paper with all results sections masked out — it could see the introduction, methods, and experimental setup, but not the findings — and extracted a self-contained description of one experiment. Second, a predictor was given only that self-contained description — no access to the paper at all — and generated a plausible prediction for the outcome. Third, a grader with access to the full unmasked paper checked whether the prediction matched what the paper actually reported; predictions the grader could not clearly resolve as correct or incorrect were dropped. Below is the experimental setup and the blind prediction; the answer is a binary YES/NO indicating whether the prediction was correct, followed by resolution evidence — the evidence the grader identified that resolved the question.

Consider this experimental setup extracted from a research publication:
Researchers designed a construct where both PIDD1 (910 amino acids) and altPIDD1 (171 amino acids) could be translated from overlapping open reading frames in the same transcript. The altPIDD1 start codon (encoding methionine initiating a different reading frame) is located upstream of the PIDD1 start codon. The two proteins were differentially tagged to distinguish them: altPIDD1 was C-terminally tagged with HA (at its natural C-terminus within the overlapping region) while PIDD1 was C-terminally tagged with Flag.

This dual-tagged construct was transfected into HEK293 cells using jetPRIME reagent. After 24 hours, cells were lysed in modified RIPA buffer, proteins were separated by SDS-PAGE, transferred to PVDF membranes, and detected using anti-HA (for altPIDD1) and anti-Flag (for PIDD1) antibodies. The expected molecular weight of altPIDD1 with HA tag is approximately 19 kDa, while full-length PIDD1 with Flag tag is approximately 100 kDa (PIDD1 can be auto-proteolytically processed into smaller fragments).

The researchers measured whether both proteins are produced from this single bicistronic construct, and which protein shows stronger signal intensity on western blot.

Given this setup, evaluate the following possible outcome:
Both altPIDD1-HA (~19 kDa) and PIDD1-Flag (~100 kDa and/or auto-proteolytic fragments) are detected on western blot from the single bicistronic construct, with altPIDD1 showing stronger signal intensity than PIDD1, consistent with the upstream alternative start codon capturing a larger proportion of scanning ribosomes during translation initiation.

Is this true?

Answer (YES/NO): YES